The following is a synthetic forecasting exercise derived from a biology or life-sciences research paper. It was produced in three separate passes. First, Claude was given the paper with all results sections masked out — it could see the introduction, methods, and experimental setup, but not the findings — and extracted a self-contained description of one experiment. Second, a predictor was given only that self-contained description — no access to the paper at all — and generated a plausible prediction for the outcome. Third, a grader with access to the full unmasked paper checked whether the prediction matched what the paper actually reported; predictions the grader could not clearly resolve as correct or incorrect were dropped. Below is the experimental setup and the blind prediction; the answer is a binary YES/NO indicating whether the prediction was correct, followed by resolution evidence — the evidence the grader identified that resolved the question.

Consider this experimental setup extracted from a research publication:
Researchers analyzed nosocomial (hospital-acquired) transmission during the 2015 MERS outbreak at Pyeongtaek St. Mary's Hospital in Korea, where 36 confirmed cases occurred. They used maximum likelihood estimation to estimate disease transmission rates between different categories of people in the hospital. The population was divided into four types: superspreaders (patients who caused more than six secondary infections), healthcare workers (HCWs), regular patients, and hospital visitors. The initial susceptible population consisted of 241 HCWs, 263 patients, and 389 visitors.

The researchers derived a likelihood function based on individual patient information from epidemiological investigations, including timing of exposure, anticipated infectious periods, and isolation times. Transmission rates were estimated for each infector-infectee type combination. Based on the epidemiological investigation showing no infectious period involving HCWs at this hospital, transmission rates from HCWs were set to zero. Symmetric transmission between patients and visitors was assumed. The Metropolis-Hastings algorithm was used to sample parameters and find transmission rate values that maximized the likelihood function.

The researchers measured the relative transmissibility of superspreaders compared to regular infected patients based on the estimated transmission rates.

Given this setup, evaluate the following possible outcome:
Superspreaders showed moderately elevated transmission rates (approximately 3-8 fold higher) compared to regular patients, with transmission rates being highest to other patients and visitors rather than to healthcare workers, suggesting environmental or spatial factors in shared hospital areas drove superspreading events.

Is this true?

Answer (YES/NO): NO